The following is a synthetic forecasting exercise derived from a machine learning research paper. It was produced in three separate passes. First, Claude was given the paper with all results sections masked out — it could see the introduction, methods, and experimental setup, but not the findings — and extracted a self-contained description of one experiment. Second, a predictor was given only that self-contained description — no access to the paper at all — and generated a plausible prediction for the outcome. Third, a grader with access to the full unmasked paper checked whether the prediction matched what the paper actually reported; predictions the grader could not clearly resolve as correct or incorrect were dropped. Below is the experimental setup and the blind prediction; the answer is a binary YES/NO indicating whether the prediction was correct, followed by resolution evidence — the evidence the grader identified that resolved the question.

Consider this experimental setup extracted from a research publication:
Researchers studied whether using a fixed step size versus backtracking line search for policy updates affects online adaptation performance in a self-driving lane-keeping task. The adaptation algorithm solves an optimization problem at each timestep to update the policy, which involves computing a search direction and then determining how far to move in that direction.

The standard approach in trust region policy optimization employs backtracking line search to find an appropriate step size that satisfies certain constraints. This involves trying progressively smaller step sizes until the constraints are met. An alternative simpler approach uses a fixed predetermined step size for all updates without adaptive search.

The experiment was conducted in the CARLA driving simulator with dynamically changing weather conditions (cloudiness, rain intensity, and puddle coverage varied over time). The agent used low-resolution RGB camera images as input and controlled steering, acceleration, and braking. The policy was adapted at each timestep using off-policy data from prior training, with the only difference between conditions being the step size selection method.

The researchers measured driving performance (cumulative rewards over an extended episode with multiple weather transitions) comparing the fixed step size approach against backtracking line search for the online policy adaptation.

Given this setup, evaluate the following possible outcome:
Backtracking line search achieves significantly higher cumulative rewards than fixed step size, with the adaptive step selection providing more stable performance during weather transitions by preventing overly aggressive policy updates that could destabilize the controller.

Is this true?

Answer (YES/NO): NO